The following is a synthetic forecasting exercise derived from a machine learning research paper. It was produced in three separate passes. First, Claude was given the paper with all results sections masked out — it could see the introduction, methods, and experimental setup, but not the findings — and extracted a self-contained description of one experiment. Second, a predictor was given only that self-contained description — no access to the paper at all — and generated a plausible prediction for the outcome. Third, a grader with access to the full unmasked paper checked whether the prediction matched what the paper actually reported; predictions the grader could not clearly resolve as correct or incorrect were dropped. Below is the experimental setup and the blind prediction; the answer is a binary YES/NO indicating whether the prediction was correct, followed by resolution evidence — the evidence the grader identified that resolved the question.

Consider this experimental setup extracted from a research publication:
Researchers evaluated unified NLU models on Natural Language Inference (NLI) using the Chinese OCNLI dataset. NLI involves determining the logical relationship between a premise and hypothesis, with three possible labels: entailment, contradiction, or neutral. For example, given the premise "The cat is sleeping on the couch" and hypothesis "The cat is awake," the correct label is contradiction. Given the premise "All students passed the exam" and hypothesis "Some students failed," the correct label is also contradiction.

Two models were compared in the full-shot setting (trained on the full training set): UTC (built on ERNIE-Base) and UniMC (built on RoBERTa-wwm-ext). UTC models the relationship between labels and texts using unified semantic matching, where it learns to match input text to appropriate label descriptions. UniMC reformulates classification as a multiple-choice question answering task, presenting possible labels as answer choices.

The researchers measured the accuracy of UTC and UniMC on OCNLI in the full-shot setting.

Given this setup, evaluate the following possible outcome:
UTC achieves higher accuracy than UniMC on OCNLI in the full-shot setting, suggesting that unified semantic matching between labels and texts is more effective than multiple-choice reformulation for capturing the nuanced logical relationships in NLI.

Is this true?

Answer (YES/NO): YES